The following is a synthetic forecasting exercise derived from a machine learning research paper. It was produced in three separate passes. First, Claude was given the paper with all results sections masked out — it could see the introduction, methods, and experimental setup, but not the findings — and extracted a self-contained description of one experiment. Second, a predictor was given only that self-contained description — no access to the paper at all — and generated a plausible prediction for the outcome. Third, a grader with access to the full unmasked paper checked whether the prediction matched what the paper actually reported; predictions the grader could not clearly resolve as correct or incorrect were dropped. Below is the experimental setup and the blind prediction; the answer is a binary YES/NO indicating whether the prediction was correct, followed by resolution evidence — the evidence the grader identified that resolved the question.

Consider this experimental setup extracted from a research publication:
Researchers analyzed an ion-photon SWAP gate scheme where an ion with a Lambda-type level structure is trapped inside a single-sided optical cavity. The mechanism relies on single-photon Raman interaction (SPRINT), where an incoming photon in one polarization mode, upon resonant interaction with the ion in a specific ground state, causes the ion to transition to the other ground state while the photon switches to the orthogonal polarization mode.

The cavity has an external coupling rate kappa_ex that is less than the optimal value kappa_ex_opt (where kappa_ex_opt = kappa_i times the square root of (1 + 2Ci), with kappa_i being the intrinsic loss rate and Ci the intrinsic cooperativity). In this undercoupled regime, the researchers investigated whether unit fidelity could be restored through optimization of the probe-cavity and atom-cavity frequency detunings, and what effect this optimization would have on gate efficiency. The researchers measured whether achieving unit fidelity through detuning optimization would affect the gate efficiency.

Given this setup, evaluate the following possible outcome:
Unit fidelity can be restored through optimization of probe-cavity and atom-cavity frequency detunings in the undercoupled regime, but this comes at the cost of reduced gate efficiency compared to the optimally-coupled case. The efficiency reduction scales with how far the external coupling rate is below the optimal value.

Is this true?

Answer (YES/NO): YES